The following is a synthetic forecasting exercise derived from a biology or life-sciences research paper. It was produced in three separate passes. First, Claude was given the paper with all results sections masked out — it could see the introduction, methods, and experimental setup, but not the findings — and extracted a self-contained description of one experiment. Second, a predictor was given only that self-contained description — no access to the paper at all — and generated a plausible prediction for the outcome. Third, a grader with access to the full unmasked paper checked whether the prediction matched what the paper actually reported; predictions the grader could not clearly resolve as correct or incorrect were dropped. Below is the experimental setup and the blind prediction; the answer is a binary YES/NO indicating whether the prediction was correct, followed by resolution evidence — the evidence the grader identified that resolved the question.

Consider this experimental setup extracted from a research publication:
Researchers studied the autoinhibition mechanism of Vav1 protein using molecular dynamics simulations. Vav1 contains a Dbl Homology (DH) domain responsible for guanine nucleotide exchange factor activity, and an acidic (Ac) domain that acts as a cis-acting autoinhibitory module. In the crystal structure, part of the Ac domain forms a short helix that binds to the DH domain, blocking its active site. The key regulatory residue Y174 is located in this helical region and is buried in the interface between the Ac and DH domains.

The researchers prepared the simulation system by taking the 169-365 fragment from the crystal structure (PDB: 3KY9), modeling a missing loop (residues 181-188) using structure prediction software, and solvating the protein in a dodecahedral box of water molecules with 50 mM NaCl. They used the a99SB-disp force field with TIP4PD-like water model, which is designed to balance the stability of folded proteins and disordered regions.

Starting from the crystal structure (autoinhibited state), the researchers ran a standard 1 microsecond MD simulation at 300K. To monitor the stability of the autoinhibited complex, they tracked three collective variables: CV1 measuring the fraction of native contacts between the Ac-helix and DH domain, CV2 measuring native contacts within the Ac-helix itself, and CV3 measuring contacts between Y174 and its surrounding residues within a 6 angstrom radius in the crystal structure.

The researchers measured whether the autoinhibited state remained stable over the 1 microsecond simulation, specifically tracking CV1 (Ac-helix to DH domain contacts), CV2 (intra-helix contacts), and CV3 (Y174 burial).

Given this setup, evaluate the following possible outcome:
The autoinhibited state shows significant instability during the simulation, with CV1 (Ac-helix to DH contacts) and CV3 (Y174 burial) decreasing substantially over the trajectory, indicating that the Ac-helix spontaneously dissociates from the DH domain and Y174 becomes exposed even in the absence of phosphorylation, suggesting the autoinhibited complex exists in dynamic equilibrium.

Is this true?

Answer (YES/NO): NO